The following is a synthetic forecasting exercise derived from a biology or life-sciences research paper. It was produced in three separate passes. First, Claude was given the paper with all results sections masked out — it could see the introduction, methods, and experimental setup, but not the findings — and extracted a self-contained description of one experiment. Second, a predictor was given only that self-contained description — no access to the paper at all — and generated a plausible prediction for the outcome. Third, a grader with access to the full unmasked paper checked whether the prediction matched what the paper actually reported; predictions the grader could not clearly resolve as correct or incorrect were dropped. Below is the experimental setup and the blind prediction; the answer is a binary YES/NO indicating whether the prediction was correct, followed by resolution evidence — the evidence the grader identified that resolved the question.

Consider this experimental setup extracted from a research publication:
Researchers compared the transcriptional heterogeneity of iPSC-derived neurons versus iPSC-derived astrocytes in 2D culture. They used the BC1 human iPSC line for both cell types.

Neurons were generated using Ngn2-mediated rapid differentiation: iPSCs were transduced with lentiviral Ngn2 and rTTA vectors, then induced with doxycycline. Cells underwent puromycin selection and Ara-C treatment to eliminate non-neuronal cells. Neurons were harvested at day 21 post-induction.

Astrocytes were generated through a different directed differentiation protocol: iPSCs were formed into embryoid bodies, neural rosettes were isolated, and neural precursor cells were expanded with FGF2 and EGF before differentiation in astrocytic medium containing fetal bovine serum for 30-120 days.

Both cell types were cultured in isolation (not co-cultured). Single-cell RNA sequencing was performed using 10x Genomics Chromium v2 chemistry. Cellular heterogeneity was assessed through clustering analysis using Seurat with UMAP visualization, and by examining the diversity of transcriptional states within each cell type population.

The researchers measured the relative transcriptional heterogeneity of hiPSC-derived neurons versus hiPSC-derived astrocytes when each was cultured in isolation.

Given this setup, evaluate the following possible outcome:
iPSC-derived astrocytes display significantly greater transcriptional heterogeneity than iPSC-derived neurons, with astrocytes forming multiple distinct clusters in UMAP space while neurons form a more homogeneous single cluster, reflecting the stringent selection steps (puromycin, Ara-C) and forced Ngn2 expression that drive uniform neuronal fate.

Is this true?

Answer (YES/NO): NO